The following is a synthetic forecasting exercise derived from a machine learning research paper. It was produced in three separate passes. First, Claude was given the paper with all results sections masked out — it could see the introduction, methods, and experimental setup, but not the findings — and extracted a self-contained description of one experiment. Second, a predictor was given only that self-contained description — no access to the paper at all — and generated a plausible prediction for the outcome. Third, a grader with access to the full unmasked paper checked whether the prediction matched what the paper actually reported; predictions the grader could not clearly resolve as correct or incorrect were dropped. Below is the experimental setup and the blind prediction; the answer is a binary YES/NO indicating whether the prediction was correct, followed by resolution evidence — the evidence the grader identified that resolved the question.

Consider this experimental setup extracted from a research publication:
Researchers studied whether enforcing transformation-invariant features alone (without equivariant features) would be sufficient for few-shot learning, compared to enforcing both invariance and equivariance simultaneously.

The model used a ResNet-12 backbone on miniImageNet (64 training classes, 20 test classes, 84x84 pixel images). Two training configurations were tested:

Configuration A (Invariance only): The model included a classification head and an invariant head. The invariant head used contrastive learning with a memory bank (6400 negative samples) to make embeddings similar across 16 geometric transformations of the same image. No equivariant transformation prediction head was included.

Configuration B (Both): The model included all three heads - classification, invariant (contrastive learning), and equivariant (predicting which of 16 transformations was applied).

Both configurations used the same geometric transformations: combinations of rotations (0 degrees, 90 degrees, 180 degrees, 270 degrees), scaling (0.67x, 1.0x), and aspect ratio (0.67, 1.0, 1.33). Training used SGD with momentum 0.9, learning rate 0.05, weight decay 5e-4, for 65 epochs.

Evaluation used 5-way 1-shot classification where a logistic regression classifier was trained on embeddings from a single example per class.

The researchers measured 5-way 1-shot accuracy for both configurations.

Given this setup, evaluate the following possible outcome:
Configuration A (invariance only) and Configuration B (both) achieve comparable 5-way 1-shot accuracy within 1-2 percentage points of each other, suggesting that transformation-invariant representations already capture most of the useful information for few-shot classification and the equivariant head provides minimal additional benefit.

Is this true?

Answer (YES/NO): NO